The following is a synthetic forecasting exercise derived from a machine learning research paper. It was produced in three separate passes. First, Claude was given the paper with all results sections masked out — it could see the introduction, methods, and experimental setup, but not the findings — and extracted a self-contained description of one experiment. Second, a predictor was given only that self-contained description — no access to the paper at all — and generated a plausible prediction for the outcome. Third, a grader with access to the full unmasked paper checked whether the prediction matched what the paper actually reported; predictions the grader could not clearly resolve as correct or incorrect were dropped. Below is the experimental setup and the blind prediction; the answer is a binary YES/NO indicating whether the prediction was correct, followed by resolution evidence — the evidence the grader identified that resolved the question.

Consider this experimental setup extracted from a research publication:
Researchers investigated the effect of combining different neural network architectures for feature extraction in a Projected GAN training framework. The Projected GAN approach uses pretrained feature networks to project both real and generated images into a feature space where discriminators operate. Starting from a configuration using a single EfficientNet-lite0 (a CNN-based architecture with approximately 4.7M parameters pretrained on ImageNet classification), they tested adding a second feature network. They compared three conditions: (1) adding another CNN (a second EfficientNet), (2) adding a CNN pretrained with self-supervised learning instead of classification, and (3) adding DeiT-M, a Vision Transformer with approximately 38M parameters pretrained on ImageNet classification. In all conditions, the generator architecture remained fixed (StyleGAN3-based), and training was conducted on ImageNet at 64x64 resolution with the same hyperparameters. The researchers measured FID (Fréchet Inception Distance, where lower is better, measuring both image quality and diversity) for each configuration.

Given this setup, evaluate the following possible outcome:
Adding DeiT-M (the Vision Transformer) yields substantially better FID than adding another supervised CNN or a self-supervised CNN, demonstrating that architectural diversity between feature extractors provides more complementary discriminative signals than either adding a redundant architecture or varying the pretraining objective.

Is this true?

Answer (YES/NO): YES